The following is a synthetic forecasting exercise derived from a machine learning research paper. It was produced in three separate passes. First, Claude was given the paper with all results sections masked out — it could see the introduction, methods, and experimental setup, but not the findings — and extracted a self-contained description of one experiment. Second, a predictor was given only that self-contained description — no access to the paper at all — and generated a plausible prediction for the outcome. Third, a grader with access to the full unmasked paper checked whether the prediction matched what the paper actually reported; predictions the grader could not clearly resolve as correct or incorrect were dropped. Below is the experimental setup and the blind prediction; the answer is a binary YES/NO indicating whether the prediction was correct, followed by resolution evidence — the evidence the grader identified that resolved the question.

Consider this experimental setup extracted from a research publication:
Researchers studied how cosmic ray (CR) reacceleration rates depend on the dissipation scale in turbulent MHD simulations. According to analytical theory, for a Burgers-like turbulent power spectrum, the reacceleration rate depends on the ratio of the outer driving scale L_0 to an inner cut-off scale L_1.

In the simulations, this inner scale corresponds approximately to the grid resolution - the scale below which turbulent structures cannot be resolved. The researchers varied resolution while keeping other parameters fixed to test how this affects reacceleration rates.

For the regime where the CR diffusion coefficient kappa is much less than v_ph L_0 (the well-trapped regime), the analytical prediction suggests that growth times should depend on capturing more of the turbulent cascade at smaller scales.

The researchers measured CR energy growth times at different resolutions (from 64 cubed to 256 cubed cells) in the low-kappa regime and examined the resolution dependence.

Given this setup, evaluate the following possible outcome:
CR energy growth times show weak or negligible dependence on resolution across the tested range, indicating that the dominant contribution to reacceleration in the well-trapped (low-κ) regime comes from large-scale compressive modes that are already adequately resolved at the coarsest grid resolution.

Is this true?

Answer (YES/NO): NO